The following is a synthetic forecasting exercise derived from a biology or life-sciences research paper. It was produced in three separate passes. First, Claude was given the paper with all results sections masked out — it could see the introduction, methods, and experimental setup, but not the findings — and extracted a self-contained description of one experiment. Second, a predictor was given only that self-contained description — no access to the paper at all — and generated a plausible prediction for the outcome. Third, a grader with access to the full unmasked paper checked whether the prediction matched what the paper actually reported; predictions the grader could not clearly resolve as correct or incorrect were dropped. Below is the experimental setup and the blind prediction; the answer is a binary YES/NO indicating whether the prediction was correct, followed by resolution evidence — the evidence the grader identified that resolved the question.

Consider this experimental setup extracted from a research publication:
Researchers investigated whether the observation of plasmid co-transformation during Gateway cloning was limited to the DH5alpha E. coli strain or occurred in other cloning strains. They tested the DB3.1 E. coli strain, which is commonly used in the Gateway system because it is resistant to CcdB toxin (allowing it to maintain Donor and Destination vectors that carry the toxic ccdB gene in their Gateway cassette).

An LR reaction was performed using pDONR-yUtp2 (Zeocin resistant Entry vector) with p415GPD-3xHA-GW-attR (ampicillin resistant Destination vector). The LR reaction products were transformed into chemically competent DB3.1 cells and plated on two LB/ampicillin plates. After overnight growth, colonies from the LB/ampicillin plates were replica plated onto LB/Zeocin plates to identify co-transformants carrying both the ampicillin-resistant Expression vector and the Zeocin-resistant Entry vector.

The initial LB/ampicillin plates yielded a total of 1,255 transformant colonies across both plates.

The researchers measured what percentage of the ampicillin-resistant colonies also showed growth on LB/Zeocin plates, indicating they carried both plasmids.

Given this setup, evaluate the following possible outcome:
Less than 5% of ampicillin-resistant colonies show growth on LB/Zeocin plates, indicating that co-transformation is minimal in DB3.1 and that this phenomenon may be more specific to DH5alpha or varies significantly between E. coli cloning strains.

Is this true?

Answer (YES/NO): NO